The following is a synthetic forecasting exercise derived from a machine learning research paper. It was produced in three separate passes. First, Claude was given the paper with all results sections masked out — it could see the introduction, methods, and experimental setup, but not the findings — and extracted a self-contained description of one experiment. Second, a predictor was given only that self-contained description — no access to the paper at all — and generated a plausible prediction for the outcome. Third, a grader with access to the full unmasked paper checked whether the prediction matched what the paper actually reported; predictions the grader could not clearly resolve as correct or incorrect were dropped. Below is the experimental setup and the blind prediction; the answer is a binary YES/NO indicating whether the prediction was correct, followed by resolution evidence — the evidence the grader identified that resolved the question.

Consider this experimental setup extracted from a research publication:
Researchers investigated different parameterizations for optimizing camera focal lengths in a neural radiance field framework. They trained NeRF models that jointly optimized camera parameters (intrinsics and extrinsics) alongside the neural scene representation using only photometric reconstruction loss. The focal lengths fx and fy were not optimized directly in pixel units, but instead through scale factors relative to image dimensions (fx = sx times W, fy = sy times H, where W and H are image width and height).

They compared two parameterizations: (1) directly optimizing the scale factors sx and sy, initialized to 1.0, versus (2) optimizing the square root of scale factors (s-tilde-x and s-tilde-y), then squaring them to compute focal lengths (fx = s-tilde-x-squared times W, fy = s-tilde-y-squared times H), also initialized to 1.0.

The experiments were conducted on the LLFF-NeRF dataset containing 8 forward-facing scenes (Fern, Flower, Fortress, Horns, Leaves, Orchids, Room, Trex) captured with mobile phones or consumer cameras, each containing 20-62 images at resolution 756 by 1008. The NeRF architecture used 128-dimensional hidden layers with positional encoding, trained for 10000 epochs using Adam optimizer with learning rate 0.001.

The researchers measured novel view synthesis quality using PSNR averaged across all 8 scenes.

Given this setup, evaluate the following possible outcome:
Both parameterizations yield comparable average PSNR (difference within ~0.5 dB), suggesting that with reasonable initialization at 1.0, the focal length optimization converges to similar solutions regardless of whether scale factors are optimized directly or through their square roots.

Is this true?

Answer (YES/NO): YES